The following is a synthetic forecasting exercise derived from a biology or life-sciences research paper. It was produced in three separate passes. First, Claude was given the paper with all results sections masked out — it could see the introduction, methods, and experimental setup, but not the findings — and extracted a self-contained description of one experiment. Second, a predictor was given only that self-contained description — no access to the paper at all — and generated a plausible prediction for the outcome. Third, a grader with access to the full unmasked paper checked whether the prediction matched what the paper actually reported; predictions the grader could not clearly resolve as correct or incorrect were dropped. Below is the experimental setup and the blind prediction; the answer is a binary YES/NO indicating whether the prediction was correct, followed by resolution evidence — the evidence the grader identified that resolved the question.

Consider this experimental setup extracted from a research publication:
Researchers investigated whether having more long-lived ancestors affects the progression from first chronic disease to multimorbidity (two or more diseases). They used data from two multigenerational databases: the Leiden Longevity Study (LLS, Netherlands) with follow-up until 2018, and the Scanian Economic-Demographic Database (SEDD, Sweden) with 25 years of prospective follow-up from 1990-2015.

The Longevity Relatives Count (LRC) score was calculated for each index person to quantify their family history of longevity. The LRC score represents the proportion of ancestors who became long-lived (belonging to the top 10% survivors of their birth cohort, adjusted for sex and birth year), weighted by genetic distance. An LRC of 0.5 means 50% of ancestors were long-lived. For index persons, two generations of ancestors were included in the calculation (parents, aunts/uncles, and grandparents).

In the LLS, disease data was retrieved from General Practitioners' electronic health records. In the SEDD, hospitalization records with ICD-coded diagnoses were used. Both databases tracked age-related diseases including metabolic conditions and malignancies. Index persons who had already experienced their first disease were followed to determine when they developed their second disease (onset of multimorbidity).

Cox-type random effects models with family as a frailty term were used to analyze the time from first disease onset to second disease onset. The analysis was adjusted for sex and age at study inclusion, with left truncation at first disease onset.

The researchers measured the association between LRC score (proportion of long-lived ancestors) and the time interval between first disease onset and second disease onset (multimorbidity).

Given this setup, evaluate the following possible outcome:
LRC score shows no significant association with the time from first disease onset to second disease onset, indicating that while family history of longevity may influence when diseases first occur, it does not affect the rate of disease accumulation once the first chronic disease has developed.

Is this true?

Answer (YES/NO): NO